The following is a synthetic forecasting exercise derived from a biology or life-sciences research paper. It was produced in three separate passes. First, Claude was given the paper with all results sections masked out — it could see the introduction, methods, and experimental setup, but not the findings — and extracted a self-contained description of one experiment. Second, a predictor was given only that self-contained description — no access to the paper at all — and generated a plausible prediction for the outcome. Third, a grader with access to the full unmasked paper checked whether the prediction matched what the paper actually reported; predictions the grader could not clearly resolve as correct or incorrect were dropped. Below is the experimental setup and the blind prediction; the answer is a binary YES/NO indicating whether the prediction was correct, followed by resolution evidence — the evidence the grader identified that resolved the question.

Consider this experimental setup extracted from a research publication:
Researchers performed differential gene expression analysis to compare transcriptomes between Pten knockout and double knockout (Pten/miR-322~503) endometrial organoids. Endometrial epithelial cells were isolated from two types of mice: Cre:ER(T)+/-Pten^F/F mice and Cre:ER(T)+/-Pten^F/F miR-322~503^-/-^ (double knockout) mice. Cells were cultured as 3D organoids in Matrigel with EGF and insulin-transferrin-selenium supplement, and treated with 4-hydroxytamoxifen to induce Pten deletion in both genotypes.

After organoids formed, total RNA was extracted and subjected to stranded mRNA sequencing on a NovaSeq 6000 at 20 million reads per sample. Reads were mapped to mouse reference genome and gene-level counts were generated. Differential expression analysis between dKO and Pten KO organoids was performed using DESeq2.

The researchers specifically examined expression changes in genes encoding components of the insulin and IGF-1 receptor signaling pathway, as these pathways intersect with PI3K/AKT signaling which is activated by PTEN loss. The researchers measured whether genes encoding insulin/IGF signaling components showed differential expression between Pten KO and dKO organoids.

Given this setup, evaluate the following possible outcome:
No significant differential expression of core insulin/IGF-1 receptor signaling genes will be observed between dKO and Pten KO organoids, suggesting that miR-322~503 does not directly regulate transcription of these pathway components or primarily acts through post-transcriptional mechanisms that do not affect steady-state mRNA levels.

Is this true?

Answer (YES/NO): YES